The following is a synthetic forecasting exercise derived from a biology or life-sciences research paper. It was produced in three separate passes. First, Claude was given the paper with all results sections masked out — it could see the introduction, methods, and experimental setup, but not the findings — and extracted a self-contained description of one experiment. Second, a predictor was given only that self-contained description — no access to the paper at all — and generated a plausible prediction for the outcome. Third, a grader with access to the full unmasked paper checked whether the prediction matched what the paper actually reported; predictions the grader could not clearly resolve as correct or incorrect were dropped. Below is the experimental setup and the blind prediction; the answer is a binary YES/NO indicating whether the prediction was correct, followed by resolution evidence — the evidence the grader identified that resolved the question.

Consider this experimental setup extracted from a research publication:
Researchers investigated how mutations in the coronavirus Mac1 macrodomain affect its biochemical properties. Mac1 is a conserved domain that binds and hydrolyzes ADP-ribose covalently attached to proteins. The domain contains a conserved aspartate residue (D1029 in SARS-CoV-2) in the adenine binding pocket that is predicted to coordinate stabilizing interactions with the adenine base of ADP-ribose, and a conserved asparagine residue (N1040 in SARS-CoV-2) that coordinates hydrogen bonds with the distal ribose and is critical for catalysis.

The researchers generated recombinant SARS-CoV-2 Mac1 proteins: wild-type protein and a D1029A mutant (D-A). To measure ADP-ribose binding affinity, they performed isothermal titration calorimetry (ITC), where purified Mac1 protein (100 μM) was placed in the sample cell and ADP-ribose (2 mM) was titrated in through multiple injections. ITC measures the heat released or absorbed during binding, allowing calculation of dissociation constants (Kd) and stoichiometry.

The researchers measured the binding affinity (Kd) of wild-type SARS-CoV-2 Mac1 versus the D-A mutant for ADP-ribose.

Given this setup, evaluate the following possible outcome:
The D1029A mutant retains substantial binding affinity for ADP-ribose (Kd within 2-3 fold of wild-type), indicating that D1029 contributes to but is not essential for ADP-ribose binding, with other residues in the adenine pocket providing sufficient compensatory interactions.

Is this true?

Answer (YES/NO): NO